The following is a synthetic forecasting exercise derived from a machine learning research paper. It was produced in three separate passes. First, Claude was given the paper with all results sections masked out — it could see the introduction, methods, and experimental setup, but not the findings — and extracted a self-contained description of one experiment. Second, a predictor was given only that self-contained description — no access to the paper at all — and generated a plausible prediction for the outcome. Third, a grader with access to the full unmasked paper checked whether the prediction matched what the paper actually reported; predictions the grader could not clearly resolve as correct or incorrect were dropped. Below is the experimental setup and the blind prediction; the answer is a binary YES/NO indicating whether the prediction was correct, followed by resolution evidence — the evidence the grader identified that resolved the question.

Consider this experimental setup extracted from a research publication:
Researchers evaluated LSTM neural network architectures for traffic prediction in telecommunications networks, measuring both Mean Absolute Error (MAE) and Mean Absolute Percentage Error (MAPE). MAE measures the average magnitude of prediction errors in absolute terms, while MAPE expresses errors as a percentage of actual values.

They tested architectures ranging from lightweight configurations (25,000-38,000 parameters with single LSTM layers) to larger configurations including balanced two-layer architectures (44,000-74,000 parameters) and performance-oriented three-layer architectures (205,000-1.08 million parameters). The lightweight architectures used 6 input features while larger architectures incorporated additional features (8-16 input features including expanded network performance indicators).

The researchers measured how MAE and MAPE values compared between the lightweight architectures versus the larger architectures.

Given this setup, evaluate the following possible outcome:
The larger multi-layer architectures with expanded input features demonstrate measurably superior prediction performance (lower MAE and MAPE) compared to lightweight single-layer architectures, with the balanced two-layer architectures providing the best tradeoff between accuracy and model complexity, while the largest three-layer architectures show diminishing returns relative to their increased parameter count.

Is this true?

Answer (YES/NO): NO